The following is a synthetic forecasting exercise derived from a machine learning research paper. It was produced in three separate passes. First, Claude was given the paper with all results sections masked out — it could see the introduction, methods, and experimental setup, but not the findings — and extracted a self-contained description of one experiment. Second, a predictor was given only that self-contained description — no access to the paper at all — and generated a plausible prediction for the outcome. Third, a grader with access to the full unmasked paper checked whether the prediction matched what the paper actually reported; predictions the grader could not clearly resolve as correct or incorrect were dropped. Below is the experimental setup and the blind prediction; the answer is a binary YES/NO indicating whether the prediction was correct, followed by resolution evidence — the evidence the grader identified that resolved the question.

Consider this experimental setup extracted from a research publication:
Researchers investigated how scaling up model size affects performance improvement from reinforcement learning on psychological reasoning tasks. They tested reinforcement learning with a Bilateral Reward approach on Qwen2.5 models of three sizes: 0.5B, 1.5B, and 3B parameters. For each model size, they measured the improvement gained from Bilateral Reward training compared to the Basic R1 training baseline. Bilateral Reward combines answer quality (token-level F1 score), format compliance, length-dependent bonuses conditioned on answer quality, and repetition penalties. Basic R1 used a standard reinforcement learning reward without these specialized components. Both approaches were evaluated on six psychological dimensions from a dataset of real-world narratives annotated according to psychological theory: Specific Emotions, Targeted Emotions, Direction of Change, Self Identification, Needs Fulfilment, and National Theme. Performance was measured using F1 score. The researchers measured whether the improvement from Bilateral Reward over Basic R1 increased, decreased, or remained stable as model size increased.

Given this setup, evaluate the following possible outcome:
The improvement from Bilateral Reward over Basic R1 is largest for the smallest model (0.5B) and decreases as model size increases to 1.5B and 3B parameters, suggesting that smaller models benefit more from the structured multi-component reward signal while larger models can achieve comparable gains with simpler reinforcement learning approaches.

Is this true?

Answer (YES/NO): YES